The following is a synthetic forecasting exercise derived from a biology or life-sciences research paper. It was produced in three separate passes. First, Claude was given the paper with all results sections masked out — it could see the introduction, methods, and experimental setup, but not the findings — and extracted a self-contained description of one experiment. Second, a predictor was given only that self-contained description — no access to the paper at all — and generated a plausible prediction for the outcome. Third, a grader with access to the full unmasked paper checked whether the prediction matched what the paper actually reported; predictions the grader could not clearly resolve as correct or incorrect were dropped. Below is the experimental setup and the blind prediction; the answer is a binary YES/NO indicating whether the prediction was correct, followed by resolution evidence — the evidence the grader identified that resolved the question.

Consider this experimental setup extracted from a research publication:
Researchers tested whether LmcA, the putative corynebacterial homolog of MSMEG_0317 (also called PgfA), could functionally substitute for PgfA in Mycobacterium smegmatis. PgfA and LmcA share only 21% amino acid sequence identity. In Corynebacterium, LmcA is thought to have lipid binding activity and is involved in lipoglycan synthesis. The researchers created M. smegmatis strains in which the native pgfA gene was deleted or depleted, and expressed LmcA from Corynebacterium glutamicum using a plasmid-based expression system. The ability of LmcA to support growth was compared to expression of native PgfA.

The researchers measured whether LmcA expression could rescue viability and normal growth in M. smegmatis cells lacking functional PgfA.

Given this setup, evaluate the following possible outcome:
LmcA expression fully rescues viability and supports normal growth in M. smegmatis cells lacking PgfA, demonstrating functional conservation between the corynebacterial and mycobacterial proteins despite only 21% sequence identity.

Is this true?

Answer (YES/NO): NO